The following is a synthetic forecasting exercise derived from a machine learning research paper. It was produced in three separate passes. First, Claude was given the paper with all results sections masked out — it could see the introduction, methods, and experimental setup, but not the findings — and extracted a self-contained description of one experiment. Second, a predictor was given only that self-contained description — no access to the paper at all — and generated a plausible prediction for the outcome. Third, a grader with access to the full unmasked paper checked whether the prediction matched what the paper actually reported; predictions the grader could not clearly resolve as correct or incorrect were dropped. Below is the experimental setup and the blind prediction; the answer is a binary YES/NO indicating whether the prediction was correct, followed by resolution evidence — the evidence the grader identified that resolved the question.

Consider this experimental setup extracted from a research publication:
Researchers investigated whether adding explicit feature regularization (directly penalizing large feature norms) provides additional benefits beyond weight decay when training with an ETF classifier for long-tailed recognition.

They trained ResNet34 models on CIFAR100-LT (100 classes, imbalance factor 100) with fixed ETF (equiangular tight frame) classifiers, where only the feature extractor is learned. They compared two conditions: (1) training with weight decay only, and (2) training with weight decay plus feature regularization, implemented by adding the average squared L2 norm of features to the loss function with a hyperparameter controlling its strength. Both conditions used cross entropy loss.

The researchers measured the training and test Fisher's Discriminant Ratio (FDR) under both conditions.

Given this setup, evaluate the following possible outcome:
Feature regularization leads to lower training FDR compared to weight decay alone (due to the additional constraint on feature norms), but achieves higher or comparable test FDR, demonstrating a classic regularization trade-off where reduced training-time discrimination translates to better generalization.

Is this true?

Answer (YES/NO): NO